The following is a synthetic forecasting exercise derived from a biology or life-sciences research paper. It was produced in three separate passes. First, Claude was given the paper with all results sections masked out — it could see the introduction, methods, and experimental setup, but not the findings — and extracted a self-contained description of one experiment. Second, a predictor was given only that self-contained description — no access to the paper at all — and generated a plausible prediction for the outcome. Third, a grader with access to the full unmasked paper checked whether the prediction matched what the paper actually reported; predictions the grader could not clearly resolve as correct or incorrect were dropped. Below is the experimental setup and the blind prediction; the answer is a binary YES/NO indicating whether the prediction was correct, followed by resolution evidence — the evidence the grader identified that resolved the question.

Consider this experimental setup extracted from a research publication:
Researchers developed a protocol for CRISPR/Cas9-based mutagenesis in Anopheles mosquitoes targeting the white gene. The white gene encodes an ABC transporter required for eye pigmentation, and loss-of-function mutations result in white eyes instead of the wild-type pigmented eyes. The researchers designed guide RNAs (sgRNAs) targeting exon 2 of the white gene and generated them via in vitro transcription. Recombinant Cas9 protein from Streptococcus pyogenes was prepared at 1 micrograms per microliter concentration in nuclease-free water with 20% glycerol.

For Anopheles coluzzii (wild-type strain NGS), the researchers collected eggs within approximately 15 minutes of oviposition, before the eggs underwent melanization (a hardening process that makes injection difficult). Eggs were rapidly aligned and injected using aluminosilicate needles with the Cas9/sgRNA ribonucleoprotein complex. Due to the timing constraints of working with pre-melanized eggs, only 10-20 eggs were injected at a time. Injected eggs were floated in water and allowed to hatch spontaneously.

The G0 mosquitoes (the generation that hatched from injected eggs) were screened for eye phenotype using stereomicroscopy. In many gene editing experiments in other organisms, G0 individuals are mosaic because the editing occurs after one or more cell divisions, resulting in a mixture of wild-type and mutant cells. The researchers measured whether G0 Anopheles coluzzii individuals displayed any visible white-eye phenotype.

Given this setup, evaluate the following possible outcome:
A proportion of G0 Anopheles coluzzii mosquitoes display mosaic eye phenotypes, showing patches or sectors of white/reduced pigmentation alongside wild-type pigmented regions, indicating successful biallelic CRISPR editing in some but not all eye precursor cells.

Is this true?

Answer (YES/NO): YES